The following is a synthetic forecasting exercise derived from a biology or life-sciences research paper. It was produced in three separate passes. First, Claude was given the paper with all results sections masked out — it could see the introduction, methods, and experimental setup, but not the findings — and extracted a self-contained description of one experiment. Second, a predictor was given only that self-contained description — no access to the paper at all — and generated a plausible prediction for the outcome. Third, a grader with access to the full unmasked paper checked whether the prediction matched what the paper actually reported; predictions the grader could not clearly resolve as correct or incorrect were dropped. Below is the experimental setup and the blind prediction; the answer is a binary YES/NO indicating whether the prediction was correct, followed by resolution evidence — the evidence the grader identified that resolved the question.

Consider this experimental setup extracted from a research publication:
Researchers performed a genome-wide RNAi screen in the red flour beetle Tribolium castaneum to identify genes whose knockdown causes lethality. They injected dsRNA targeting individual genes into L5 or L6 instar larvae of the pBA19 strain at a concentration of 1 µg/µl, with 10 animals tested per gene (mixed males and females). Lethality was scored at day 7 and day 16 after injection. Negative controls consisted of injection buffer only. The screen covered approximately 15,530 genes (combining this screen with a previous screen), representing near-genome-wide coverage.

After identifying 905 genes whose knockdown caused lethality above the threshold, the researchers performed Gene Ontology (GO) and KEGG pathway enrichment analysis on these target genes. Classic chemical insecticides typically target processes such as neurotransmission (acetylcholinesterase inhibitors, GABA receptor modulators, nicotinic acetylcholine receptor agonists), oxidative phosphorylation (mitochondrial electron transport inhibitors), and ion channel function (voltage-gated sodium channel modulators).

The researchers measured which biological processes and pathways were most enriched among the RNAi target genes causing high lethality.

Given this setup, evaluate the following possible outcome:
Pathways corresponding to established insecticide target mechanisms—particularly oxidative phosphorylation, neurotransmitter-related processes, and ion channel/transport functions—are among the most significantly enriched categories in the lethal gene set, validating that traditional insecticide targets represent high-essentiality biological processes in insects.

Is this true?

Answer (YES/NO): NO